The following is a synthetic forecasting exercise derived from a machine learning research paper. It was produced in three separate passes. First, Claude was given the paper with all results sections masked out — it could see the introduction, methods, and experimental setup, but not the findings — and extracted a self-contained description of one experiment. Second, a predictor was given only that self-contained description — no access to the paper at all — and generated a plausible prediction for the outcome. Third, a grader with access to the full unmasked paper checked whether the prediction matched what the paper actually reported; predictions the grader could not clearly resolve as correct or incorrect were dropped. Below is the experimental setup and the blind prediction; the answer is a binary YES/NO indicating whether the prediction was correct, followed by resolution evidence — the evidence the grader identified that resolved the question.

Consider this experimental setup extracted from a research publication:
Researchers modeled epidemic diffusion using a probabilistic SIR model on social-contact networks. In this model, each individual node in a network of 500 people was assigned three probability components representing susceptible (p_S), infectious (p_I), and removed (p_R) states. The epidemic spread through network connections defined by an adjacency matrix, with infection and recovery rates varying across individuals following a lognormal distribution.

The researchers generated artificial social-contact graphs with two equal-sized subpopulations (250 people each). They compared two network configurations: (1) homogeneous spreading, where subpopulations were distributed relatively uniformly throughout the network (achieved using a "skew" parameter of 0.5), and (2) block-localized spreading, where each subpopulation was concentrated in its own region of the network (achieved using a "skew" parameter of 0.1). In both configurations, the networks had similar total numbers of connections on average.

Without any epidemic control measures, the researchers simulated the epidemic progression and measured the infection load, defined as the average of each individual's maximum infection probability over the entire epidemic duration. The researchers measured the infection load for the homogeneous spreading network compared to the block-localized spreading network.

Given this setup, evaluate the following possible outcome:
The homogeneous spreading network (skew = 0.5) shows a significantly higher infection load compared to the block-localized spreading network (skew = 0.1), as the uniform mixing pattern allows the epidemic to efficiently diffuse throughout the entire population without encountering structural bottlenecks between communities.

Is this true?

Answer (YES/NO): NO